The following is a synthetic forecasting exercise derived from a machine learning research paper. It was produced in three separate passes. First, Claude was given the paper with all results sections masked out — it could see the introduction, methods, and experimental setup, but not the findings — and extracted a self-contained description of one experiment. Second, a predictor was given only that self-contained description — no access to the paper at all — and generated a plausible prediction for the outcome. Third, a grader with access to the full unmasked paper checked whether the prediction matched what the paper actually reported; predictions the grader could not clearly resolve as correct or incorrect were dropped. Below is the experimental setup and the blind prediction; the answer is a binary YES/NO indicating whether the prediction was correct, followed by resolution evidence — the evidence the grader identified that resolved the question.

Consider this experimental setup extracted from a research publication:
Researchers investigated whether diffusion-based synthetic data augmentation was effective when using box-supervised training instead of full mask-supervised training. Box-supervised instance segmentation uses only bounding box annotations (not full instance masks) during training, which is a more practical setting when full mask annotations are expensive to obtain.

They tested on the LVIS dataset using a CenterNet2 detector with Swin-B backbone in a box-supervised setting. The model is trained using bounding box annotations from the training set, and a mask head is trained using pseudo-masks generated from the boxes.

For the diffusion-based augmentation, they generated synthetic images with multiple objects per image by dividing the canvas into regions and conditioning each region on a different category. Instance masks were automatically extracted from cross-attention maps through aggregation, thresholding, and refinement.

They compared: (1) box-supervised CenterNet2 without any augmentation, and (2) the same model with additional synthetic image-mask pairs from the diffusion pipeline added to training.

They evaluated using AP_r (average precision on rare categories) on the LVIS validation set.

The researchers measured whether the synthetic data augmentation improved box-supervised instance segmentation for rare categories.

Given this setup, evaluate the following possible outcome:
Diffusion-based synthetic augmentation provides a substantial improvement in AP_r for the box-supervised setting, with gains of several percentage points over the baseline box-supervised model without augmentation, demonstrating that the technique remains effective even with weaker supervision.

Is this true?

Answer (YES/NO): YES